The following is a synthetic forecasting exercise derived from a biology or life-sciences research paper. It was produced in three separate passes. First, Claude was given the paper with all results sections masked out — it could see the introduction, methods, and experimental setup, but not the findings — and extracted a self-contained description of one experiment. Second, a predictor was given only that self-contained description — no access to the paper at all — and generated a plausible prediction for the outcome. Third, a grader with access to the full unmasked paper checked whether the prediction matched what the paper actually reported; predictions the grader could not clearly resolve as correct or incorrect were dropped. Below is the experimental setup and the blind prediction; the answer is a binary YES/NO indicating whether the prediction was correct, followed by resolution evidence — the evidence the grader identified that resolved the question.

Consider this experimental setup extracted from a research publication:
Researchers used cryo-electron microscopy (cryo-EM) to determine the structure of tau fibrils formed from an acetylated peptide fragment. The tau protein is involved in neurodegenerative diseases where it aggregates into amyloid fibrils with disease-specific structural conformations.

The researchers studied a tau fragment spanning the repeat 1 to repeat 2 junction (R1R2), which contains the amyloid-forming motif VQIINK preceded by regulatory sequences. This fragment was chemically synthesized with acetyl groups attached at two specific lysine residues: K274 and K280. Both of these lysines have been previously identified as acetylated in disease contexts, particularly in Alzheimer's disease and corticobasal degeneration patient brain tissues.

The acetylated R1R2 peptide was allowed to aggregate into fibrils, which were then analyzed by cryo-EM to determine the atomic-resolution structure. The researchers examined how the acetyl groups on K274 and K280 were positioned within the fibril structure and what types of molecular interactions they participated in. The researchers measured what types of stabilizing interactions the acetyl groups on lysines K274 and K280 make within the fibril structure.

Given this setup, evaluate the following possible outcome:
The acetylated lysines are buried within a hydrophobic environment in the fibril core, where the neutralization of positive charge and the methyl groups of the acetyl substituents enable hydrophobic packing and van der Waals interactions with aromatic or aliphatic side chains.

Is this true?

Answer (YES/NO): NO